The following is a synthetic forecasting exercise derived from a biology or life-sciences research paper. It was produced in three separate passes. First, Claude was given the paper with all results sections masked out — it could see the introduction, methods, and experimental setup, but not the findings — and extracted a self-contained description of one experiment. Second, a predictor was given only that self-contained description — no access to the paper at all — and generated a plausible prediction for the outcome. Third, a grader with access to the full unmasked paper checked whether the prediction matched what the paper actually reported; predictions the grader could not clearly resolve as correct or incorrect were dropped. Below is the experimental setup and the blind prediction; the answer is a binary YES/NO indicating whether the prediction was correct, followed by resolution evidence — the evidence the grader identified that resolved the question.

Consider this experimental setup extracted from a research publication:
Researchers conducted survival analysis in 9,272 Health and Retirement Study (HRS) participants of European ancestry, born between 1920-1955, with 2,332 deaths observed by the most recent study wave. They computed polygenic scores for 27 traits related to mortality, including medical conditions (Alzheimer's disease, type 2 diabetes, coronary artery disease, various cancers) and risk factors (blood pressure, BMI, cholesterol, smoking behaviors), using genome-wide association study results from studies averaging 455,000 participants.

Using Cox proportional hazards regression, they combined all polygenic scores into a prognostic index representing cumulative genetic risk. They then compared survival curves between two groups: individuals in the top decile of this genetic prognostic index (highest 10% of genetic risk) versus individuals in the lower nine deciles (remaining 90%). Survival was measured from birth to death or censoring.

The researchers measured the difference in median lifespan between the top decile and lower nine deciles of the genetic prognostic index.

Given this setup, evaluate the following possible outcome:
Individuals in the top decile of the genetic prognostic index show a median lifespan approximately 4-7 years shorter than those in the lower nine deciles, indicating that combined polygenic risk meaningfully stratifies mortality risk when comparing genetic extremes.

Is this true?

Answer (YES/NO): NO